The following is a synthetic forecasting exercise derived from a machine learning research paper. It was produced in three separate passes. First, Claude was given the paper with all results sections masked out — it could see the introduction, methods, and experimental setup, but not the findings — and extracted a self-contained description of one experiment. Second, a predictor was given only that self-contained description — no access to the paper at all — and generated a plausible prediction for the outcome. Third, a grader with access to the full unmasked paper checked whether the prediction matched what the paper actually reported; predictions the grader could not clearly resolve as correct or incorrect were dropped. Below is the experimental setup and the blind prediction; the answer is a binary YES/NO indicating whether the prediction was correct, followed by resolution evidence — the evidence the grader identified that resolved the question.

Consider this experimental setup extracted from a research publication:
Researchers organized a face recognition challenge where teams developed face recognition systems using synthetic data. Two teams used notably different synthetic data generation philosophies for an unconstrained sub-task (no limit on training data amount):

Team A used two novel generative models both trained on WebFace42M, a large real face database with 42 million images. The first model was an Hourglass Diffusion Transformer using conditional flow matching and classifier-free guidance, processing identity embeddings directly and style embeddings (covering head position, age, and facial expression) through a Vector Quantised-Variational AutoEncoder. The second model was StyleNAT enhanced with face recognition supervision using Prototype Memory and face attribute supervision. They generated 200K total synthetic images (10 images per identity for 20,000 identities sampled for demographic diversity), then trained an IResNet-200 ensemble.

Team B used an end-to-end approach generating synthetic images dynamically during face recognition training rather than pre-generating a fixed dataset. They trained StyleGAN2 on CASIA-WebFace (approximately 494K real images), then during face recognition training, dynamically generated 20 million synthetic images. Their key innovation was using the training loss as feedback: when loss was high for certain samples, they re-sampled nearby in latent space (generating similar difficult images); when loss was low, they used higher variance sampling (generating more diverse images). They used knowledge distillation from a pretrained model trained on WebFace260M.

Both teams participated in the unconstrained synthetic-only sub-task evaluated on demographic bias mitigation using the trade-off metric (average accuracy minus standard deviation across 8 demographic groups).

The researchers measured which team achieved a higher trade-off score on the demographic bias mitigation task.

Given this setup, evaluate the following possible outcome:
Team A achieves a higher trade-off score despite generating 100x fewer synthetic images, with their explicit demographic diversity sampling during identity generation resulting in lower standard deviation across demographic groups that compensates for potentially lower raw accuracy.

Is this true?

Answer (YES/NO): NO